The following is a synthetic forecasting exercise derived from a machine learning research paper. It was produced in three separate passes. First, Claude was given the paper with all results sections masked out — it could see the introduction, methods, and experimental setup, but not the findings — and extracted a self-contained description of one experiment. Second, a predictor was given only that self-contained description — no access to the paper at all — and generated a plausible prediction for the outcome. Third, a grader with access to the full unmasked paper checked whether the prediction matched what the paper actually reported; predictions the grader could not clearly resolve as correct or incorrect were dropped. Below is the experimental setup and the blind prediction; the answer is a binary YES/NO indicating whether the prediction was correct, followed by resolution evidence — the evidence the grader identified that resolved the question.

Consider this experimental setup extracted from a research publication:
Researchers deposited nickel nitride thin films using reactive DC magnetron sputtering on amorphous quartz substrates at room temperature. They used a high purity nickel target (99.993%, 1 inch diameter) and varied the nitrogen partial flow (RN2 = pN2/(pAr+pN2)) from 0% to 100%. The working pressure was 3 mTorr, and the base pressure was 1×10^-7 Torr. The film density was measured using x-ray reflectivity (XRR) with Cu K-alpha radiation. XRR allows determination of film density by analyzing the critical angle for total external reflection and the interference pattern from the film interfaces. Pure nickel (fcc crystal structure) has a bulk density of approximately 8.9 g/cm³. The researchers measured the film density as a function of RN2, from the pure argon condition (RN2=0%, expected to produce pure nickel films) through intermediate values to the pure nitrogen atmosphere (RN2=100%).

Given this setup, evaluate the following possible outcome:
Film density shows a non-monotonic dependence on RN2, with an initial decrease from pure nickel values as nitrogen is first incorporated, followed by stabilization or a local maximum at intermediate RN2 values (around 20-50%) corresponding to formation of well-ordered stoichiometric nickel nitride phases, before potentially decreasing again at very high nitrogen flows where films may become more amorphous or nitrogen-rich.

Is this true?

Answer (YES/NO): NO